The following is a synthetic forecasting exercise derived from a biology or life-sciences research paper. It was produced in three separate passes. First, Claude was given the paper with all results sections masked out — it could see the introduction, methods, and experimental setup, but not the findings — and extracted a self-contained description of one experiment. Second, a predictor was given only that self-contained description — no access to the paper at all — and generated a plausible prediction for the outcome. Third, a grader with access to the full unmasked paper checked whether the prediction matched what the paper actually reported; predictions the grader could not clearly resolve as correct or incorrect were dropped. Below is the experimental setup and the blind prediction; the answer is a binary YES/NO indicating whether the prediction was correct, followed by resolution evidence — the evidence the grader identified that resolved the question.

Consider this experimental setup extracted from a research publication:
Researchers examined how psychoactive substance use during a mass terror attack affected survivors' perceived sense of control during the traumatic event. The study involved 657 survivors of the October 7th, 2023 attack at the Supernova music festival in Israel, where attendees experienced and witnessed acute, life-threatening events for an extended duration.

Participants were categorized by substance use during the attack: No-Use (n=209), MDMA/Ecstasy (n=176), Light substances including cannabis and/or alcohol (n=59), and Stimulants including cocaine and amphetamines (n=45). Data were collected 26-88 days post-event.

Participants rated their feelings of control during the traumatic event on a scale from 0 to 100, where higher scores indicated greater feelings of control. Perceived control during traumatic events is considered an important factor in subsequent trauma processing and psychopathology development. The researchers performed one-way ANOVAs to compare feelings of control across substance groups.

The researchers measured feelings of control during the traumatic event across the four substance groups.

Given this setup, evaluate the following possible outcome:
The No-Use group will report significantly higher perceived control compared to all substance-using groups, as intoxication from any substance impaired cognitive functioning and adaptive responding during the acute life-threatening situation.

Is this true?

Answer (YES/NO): NO